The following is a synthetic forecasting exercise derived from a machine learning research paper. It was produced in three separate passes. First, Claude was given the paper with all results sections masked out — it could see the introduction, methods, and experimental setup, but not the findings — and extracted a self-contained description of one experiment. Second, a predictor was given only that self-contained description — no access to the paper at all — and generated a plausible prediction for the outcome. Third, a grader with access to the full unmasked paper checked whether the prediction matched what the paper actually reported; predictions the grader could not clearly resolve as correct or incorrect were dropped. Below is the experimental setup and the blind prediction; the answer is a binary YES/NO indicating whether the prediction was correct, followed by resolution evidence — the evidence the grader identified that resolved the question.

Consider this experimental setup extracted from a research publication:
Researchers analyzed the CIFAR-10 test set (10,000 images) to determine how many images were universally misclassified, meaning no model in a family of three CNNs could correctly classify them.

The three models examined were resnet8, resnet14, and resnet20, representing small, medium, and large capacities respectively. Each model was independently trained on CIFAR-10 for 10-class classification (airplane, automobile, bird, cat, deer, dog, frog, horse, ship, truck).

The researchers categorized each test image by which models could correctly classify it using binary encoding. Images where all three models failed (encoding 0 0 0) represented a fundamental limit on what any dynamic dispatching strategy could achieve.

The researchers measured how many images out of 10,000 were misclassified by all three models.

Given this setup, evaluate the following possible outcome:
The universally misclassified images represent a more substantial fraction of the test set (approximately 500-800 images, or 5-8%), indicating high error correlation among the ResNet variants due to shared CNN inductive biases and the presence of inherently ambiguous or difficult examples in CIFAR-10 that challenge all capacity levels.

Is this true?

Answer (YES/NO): YES